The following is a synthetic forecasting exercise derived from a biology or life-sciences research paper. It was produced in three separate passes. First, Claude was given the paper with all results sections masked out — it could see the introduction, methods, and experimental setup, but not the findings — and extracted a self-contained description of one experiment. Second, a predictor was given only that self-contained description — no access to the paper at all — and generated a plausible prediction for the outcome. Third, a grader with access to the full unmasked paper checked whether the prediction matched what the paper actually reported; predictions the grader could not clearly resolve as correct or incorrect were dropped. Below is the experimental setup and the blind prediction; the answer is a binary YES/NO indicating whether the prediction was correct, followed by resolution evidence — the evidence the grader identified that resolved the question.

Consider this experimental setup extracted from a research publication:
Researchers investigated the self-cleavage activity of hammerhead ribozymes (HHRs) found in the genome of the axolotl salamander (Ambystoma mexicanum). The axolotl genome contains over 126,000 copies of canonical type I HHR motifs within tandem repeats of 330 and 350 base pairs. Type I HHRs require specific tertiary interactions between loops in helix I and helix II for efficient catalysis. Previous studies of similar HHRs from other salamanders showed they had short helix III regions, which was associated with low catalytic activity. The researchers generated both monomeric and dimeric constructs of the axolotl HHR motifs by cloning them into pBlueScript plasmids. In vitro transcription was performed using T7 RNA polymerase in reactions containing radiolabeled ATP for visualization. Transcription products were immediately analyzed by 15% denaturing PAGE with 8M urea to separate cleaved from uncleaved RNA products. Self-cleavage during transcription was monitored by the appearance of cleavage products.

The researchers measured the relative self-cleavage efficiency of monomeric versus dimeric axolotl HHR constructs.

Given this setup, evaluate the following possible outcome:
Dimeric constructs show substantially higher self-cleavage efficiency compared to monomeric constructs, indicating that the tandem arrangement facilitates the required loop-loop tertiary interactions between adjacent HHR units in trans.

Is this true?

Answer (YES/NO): YES